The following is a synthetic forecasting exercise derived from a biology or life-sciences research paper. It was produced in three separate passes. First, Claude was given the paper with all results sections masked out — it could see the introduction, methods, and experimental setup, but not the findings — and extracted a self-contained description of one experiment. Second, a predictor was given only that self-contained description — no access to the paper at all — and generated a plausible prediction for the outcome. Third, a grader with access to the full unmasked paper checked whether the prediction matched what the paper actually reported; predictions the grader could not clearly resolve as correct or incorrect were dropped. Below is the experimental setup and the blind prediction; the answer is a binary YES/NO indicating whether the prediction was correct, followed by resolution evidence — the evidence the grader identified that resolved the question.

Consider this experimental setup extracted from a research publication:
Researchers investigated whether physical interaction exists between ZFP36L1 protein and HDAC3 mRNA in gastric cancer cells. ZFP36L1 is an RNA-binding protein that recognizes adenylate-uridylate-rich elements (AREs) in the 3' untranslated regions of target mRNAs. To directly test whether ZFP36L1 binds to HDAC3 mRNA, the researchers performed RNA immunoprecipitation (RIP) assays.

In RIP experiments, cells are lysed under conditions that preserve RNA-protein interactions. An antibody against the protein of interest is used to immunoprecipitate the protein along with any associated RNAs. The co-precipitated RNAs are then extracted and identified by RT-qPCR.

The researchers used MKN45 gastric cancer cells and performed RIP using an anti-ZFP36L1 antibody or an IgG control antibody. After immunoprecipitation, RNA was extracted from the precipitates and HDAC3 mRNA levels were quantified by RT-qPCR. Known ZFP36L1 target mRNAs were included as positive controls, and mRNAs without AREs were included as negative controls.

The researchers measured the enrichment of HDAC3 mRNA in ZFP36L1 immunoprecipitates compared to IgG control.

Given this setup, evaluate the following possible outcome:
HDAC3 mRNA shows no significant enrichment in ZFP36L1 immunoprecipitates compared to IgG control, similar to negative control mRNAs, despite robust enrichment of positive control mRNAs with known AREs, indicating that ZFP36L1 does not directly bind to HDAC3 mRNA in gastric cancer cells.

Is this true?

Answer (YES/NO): NO